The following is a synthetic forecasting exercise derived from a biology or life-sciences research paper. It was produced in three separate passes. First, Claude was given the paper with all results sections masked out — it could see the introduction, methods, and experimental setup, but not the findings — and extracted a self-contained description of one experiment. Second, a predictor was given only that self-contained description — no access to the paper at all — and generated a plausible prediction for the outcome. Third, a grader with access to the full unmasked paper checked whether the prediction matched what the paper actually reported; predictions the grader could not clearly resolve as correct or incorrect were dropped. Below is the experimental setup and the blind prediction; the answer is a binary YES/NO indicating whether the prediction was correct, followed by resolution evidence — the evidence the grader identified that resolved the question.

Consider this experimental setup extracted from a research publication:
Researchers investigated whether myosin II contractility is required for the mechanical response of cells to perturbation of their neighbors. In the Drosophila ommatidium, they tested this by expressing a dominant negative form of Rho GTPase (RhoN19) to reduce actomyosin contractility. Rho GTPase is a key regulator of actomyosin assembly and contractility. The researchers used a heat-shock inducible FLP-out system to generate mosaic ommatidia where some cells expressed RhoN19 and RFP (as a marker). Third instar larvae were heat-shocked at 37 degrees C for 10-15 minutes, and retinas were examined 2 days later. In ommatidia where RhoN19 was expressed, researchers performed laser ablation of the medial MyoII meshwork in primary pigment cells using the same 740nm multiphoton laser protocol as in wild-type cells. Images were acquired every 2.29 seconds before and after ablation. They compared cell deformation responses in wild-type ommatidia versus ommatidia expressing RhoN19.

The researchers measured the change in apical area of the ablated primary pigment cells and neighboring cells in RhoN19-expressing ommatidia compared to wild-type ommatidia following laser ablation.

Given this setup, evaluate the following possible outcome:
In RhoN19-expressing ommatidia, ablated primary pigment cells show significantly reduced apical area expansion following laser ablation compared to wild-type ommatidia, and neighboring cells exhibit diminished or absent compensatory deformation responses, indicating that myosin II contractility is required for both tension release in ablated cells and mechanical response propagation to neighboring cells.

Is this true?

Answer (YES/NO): NO